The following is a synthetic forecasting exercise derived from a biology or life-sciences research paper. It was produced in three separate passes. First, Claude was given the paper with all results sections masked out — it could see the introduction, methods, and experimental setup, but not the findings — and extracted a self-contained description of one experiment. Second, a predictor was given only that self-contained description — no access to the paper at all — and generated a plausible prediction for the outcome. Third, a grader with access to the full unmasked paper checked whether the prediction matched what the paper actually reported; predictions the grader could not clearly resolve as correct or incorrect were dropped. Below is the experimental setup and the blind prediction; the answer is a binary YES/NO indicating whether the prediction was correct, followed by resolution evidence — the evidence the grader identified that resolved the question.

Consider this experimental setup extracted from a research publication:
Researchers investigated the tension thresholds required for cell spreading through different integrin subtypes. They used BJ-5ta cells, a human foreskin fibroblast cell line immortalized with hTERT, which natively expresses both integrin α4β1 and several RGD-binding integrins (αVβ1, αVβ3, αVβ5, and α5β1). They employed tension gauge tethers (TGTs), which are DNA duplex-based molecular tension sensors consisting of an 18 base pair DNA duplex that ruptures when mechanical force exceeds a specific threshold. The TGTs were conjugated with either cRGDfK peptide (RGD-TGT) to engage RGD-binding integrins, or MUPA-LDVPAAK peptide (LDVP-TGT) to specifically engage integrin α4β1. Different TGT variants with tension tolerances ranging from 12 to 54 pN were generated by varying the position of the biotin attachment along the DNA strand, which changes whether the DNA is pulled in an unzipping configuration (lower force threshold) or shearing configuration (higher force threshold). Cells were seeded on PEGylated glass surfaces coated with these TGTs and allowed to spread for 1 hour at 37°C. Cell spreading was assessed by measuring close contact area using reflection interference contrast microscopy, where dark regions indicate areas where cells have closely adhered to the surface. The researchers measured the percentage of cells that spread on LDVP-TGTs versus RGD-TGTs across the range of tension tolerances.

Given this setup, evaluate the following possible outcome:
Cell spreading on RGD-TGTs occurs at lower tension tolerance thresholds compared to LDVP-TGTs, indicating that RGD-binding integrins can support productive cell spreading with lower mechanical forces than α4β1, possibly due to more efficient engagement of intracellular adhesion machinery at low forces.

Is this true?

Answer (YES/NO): NO